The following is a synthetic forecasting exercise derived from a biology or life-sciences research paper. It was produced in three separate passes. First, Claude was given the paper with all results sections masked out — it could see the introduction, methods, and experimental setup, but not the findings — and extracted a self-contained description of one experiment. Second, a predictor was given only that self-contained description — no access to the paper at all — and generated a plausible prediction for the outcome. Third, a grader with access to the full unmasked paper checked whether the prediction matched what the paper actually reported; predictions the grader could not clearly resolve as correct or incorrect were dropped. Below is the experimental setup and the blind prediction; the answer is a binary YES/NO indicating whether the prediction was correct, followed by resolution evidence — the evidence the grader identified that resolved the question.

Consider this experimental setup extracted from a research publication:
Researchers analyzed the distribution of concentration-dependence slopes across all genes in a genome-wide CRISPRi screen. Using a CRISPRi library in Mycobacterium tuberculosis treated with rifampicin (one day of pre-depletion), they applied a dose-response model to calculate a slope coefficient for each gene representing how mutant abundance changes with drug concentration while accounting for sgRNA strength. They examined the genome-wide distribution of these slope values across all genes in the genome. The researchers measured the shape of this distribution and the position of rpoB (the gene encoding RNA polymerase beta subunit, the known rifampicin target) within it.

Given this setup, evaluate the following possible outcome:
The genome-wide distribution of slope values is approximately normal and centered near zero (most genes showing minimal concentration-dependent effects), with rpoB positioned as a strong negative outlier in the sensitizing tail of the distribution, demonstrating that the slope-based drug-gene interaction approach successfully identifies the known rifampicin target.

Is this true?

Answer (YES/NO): NO